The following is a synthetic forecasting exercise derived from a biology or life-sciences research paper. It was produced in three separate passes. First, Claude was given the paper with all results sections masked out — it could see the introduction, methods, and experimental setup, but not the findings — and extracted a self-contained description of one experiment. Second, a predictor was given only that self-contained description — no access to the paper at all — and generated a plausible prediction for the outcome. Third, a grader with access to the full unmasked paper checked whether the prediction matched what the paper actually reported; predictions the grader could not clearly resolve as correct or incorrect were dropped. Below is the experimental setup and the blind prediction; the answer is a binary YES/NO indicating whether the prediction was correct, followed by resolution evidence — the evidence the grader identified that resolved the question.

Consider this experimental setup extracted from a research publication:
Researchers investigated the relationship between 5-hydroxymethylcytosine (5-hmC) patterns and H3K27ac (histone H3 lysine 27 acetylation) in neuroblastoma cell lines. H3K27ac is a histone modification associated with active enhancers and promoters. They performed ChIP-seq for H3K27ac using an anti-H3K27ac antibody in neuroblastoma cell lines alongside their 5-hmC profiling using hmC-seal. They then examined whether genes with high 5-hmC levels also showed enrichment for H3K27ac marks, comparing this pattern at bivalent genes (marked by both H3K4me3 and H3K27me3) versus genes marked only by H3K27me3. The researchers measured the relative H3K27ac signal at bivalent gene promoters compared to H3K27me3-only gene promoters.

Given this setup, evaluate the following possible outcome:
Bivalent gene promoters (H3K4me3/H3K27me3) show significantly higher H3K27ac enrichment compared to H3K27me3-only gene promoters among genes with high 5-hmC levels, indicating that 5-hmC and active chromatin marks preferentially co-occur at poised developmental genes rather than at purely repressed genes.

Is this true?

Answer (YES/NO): NO